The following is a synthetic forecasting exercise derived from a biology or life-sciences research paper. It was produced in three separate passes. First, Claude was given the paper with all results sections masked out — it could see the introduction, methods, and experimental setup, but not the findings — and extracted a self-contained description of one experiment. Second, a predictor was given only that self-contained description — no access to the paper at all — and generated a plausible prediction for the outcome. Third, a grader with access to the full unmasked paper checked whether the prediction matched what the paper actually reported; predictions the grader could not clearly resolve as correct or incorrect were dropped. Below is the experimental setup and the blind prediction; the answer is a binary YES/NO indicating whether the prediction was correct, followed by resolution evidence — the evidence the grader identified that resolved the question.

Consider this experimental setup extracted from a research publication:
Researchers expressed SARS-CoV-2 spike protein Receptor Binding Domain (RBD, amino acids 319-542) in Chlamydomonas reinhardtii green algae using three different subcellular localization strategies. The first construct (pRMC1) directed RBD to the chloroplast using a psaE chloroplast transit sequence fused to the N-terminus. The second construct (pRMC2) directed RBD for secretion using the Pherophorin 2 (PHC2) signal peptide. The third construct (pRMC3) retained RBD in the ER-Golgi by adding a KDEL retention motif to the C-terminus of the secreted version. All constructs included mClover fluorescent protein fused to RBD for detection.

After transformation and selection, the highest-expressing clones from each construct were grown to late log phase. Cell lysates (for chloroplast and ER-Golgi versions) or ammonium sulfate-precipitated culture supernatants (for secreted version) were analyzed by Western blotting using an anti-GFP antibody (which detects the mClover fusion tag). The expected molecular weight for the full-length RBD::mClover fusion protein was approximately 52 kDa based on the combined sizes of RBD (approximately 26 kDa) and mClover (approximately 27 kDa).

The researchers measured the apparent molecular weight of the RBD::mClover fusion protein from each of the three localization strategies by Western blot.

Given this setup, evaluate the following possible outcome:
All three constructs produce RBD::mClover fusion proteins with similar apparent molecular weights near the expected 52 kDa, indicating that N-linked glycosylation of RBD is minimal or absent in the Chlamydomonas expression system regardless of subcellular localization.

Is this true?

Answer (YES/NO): NO